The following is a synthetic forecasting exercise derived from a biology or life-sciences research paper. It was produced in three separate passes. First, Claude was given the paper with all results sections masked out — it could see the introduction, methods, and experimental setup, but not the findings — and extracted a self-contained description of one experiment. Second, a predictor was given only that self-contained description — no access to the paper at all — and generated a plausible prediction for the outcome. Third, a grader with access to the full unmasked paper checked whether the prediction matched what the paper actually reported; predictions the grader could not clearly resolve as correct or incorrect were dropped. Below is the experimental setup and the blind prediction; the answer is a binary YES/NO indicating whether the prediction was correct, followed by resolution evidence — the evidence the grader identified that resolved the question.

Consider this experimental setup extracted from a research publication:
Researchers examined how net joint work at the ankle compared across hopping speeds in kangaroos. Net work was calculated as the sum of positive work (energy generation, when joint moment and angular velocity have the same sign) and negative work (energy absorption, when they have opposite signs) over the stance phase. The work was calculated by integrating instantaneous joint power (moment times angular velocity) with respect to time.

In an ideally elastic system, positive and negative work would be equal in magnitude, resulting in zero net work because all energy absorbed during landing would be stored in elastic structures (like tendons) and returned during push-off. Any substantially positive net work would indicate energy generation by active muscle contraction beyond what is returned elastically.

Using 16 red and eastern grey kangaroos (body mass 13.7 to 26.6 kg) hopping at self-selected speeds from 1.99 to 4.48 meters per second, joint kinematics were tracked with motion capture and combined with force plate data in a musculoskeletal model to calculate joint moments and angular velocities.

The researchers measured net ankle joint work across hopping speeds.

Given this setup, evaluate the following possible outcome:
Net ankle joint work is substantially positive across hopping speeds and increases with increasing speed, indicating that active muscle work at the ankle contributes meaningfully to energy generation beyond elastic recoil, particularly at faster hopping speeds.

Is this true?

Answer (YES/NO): NO